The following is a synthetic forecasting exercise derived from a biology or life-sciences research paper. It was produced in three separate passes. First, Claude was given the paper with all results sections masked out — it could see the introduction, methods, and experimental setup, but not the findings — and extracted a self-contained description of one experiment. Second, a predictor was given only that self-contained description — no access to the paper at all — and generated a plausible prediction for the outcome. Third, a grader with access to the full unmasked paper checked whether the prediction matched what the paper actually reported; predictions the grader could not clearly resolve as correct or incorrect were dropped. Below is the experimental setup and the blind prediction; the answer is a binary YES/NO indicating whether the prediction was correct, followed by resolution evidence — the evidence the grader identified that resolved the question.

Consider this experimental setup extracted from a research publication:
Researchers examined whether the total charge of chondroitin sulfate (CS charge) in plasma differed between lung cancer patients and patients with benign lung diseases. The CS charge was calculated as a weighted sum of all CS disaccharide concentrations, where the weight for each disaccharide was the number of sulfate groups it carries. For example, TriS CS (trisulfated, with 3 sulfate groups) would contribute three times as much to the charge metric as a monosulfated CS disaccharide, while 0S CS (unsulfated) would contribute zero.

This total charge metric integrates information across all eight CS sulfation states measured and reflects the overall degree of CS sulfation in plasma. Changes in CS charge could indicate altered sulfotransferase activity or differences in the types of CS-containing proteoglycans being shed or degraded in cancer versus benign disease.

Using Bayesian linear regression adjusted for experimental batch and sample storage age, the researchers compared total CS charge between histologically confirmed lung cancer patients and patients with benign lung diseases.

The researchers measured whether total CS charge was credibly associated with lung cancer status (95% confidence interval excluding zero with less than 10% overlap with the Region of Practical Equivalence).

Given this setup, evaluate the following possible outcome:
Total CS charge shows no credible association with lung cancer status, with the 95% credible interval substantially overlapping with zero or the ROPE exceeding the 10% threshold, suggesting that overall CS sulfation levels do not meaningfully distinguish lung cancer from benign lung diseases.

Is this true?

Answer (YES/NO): YES